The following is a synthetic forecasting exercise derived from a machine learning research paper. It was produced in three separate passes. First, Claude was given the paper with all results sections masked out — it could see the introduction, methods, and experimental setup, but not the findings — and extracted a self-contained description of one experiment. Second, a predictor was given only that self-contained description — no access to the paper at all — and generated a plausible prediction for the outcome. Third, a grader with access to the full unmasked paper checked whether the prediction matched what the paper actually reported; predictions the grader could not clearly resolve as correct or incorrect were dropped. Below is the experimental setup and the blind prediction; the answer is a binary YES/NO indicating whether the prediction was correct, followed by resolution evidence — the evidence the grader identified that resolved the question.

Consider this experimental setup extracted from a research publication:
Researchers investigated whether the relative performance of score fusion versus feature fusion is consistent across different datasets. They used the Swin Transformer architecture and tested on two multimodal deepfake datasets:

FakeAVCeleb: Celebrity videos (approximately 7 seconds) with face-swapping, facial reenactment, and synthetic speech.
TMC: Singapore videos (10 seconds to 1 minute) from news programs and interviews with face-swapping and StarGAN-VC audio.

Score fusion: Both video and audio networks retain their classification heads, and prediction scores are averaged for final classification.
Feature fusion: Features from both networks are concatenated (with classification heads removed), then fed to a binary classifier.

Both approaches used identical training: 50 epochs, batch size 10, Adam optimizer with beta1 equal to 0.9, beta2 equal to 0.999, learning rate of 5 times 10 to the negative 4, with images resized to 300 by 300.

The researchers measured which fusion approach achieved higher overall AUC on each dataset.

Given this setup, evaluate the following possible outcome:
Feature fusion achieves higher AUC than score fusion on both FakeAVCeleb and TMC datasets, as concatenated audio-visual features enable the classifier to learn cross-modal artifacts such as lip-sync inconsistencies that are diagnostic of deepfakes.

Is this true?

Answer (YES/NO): NO